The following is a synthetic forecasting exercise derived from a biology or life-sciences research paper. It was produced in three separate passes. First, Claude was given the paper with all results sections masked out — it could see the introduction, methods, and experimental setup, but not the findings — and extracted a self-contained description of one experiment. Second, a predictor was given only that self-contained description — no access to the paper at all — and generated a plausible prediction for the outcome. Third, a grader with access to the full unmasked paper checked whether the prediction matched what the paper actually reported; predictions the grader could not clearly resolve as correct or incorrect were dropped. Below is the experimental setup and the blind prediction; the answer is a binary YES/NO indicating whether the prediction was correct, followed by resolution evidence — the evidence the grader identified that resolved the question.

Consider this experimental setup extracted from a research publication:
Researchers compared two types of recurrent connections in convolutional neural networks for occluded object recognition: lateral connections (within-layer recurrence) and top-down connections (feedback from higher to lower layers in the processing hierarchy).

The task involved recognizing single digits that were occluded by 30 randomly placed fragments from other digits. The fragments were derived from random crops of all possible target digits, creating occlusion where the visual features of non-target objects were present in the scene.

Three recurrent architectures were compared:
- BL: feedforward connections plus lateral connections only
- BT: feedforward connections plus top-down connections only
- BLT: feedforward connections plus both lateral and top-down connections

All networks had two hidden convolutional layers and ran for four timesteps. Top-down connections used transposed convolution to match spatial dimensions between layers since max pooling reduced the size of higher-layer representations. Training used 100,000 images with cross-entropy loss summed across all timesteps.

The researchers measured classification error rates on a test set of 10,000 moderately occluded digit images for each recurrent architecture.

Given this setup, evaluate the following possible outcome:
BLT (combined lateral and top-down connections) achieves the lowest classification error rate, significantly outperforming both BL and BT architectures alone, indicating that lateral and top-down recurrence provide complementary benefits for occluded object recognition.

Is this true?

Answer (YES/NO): NO